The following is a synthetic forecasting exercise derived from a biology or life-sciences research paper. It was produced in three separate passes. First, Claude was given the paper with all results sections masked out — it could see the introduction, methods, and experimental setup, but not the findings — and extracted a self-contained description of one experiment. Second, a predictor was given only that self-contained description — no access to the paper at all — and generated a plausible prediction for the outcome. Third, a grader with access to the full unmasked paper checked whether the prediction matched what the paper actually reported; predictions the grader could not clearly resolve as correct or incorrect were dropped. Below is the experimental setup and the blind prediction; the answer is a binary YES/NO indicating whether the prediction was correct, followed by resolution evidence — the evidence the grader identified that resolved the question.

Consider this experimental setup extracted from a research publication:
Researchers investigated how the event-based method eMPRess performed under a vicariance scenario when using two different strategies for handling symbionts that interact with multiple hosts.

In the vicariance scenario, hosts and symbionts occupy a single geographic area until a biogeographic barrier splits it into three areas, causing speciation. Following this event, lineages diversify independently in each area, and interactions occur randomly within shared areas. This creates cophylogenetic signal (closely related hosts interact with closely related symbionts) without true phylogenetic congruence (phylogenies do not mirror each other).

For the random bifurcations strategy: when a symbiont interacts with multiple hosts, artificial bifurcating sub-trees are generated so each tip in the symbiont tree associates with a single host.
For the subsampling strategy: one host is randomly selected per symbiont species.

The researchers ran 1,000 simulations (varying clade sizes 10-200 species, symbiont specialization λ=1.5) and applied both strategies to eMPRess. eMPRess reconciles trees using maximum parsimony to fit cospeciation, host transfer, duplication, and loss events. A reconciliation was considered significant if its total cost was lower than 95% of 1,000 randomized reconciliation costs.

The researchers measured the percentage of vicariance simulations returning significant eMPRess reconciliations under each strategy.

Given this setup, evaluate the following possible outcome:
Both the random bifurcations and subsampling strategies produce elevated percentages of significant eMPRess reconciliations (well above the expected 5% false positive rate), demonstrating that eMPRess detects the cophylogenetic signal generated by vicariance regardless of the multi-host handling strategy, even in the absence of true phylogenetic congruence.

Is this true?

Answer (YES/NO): NO